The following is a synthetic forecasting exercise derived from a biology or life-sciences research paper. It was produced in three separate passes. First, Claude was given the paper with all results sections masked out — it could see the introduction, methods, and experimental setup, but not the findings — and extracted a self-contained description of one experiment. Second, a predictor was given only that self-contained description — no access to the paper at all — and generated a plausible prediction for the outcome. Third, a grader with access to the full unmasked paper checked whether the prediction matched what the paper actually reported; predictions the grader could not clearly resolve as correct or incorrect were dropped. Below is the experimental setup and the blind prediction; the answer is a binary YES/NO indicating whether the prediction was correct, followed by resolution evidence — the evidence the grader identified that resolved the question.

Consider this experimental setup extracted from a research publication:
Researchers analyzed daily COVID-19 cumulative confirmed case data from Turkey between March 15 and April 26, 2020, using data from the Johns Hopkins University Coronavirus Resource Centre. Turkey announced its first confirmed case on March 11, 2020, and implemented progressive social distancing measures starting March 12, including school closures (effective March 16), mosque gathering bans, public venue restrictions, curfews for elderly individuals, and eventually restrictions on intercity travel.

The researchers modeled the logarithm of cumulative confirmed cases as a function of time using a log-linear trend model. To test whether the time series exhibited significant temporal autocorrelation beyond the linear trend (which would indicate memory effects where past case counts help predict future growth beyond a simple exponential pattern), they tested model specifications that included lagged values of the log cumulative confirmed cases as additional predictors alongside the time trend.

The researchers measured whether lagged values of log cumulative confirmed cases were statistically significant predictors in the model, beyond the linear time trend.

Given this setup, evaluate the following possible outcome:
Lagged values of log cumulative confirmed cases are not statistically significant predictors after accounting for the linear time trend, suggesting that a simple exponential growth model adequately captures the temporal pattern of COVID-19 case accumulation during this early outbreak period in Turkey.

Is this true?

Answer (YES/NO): YES